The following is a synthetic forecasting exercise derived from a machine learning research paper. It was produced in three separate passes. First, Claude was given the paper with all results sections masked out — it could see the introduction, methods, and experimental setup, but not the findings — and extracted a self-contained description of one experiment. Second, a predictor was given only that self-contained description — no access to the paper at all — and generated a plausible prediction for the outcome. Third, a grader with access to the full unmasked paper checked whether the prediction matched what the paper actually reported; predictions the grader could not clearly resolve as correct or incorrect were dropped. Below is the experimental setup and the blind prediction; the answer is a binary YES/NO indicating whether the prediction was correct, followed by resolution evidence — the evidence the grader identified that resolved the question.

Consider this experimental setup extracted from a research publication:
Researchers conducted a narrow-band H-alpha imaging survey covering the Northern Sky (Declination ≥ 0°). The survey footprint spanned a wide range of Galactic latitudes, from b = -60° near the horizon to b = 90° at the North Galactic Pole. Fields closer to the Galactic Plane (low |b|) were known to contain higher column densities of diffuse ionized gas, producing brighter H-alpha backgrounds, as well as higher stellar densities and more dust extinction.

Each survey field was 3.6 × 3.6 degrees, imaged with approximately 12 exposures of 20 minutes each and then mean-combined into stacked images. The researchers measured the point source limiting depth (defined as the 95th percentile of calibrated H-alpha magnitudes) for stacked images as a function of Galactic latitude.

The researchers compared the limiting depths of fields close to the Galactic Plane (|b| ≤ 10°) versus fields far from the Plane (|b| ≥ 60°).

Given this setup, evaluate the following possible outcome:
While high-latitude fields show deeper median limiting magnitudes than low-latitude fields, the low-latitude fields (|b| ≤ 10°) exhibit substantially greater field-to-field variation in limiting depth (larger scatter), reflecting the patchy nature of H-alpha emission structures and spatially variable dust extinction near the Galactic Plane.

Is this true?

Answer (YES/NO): NO